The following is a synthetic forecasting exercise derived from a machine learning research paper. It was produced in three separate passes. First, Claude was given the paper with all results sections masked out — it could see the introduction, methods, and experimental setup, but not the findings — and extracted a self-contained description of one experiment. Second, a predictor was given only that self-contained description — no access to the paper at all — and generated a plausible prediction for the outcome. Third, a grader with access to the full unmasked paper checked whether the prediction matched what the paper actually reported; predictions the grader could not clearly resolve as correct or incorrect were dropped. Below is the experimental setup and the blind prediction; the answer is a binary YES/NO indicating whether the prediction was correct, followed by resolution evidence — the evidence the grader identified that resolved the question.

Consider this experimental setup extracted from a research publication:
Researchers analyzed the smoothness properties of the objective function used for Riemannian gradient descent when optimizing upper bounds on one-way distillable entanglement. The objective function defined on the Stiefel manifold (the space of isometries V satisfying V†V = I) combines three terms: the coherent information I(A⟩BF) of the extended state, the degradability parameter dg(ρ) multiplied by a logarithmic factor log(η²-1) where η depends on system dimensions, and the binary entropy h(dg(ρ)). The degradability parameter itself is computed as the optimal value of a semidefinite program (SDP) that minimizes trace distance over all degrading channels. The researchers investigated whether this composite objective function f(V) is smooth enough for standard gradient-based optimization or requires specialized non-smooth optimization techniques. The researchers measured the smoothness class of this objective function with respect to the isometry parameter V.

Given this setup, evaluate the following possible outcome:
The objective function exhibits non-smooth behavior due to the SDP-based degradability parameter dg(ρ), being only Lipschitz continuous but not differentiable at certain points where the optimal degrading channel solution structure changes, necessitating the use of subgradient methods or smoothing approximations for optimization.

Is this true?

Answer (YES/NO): YES